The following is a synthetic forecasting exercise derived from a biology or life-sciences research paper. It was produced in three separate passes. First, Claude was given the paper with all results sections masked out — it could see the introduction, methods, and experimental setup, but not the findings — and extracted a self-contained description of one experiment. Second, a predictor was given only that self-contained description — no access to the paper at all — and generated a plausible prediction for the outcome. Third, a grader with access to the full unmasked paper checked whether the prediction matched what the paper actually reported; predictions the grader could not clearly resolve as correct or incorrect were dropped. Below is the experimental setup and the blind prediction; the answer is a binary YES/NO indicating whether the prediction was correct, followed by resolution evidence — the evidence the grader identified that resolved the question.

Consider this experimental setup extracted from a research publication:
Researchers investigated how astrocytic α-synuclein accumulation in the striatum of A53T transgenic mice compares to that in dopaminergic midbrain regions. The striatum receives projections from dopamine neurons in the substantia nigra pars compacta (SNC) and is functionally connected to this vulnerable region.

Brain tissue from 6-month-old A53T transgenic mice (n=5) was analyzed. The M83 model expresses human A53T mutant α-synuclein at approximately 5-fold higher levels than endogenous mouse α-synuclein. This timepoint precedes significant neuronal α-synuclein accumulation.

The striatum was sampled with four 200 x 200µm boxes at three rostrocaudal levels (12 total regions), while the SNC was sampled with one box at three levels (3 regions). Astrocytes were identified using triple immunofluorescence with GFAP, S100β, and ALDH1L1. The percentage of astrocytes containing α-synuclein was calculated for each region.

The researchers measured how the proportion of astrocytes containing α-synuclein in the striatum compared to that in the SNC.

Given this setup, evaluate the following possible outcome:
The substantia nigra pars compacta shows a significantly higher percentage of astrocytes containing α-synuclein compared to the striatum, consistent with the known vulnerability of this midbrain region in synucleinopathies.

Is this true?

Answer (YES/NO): NO